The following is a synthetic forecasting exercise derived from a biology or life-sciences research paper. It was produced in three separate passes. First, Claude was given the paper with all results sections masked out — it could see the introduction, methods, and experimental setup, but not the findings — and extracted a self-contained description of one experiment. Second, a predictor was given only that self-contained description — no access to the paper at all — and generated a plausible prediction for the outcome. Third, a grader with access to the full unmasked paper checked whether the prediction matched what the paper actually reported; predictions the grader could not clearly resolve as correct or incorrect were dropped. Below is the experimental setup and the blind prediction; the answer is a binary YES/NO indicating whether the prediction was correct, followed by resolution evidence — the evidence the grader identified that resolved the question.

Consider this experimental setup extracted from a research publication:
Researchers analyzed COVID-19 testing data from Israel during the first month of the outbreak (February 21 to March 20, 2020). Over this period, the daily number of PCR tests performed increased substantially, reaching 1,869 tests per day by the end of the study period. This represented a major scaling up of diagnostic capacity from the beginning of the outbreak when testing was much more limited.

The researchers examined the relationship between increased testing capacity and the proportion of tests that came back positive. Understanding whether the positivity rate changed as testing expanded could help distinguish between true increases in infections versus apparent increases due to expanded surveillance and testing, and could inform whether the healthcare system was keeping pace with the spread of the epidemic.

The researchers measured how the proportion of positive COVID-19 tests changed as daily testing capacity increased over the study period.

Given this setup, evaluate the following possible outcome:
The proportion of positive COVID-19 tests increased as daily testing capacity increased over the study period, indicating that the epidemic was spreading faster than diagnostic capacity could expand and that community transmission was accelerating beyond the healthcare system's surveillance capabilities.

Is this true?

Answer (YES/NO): NO